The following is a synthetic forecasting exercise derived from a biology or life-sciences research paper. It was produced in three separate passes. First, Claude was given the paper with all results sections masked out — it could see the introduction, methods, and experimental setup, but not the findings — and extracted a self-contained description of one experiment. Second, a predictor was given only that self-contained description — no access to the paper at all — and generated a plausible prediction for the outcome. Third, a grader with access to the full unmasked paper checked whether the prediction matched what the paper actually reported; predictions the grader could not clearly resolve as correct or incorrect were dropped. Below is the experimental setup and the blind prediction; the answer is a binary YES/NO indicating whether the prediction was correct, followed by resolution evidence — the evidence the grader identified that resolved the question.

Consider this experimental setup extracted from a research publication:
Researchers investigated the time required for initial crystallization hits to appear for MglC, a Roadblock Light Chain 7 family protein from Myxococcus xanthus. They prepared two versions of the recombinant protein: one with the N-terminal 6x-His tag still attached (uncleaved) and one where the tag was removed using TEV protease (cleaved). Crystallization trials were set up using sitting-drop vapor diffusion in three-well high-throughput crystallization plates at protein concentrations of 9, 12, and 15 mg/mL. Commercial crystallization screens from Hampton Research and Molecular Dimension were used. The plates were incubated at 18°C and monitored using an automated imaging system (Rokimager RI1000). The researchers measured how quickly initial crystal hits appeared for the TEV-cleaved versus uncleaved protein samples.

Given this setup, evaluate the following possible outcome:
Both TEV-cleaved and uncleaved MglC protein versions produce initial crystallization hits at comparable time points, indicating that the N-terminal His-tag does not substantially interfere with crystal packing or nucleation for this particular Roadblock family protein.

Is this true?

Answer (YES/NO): NO